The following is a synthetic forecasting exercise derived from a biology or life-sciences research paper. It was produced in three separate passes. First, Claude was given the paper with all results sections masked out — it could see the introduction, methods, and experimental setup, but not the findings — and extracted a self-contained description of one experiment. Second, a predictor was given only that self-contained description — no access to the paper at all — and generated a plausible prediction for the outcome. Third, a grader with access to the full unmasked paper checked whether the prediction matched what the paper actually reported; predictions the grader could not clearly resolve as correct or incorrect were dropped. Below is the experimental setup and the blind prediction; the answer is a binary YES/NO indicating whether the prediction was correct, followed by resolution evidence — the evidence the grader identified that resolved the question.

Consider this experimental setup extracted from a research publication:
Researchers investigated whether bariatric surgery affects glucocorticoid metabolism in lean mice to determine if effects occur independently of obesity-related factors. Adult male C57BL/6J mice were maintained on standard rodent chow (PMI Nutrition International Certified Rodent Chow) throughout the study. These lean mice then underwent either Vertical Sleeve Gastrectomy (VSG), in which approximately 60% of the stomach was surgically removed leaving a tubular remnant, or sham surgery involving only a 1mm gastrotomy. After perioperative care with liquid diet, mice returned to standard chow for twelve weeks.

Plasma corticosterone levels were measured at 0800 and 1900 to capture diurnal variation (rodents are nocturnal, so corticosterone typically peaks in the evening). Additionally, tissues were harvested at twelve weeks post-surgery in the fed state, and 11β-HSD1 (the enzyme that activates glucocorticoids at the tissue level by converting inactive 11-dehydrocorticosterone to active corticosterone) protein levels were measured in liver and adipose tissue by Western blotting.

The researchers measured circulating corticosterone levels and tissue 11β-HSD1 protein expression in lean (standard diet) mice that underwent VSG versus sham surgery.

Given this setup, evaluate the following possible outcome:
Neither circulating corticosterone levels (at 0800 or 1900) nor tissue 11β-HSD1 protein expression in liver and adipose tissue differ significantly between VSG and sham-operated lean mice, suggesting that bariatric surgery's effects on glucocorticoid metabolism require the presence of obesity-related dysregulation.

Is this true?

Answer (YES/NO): NO